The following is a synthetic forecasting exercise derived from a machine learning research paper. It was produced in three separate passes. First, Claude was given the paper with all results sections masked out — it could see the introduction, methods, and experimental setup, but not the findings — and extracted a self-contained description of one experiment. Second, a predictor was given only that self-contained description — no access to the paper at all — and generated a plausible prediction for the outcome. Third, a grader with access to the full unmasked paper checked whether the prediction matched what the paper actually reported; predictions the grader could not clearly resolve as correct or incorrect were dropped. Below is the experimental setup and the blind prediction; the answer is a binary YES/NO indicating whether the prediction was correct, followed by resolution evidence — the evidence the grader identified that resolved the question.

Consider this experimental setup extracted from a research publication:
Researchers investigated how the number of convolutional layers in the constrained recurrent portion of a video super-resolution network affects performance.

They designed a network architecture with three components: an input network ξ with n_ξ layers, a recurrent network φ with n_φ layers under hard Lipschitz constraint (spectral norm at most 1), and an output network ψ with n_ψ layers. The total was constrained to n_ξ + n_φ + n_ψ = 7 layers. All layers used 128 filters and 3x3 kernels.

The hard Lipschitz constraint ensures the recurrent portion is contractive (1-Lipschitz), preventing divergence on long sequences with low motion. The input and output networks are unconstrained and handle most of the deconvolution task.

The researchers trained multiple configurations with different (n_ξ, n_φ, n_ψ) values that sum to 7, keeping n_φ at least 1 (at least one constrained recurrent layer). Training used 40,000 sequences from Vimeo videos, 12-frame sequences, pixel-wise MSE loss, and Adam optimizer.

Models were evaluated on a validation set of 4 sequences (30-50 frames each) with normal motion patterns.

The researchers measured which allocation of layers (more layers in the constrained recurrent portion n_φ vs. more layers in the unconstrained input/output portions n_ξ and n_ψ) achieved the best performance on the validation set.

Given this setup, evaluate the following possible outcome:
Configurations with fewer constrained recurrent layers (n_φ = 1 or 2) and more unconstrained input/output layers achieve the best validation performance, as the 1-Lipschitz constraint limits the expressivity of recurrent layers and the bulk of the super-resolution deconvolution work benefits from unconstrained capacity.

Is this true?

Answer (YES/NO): YES